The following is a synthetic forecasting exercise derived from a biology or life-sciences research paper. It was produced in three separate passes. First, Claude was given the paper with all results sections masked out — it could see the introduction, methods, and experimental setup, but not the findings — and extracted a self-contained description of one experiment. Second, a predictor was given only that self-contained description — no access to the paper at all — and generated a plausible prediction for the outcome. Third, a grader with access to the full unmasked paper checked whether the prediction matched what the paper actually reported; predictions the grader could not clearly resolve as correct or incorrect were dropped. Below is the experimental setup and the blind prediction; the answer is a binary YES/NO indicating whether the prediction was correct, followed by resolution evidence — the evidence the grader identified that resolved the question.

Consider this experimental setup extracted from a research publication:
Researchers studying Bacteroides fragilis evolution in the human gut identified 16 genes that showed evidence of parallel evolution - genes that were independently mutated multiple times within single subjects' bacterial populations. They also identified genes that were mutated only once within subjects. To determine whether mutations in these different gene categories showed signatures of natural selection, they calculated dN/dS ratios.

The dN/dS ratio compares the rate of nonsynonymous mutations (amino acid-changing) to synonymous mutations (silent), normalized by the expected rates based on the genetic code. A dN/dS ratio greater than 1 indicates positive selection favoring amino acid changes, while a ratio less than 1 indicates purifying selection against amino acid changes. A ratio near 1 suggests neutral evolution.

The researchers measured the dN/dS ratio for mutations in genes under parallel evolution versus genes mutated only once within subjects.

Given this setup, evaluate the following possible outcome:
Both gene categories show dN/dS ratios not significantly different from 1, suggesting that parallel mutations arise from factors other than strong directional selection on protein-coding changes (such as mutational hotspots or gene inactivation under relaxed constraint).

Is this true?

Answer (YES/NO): NO